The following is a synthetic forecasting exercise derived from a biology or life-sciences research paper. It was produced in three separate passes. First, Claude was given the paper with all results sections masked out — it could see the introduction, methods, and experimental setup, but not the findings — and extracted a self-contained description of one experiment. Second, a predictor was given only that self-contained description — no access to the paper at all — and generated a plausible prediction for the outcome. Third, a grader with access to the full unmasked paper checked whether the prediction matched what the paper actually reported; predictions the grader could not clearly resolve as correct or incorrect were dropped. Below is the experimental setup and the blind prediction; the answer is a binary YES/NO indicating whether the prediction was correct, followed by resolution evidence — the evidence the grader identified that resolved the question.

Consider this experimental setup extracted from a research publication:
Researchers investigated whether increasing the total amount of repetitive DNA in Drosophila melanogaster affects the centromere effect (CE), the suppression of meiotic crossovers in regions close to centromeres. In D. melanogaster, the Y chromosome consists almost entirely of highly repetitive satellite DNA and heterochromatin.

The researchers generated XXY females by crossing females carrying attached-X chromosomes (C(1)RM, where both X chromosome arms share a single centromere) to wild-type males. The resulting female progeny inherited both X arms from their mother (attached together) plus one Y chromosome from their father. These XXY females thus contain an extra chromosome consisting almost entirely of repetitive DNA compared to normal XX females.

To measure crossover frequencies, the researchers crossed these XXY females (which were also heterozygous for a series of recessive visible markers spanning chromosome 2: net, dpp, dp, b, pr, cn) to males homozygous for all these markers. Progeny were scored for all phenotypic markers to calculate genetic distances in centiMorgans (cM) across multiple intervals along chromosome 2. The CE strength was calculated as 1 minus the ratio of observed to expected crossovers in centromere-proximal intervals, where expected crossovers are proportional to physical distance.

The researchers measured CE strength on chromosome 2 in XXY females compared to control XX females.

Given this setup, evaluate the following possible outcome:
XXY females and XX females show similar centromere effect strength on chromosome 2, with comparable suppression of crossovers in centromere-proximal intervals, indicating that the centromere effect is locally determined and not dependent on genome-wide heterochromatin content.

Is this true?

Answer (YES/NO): YES